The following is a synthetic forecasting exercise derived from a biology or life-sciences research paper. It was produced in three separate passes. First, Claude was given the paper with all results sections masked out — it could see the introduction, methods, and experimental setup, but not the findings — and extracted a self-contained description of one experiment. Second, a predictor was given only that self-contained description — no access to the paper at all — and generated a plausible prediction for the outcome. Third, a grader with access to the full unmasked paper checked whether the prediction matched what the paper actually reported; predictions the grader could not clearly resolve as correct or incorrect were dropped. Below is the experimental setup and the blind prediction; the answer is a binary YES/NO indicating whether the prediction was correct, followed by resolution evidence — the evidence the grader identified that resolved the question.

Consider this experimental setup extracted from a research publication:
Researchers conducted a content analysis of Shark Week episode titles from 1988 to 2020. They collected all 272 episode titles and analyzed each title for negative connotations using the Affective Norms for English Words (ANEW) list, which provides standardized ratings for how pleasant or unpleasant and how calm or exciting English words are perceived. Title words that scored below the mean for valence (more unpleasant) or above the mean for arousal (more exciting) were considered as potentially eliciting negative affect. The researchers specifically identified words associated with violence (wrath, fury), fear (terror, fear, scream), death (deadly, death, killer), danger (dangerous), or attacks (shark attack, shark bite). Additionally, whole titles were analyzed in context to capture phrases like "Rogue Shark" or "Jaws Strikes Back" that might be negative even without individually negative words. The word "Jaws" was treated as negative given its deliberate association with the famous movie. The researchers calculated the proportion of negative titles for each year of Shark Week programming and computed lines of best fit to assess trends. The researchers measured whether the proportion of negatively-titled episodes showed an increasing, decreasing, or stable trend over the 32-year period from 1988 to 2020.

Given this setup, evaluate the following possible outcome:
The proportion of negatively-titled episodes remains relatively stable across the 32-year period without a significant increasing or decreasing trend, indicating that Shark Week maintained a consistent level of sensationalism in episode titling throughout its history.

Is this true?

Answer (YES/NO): NO